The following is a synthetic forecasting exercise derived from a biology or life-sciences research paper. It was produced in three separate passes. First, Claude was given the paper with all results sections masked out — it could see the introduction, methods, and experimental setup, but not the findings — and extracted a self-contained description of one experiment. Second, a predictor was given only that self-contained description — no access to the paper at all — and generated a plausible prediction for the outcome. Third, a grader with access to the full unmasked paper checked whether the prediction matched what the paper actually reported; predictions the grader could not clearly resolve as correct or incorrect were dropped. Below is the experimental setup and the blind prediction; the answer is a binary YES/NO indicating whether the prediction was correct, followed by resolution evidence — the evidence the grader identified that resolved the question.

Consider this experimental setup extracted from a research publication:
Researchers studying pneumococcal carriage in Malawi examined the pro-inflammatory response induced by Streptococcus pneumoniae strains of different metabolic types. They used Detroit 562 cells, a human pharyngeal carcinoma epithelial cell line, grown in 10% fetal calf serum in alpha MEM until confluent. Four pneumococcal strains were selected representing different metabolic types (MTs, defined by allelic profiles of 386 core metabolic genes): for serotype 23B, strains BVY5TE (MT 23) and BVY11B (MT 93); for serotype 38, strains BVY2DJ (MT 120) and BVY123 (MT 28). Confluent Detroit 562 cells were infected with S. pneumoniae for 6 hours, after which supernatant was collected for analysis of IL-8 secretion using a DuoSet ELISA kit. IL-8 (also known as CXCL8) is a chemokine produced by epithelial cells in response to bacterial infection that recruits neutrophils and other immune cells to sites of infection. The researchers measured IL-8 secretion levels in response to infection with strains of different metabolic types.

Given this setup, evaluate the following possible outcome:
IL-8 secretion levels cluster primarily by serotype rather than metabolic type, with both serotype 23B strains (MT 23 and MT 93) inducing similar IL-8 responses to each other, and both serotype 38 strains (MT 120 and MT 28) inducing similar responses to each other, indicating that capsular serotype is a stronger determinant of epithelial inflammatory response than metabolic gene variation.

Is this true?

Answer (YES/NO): NO